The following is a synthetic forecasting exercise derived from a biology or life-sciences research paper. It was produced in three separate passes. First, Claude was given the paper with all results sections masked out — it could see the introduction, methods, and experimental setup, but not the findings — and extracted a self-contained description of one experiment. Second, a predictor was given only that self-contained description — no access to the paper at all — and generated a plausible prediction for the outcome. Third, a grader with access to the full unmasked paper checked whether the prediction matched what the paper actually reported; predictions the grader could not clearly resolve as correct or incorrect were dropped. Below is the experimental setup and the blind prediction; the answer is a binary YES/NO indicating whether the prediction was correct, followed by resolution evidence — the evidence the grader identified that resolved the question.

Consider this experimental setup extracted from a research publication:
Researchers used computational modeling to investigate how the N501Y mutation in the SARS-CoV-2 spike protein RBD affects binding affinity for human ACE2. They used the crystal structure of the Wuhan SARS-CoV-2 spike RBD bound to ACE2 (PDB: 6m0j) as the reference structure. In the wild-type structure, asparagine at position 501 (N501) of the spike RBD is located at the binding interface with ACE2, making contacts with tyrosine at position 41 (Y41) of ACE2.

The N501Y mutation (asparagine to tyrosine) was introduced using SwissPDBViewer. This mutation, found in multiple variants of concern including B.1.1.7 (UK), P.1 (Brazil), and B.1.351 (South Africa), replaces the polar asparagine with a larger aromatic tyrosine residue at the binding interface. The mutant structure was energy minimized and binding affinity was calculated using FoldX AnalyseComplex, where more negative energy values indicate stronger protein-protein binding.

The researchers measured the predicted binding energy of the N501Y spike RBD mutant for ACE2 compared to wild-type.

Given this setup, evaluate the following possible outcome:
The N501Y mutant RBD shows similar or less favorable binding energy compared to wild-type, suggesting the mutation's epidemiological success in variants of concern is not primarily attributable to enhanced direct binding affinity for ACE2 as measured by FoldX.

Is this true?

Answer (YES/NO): YES